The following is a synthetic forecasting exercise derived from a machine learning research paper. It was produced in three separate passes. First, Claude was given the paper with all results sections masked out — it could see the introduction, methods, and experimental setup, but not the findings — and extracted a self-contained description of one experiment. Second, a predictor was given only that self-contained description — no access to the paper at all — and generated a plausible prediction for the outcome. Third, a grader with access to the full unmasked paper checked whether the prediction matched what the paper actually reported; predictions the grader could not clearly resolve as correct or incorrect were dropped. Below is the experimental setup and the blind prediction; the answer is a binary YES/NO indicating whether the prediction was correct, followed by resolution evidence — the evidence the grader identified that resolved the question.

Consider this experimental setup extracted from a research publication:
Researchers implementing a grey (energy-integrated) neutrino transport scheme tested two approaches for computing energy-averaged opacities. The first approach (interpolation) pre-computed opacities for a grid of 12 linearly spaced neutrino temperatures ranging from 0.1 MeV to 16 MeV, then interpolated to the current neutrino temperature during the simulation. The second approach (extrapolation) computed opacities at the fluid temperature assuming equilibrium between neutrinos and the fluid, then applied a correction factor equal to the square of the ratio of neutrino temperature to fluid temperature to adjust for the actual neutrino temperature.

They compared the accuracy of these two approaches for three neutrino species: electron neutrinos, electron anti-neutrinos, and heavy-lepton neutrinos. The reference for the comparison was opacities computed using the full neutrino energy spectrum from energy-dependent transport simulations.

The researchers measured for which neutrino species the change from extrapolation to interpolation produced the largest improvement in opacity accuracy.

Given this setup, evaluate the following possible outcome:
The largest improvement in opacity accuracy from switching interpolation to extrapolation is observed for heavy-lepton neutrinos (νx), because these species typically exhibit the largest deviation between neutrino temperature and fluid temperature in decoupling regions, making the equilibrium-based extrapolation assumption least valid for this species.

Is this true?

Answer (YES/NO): YES